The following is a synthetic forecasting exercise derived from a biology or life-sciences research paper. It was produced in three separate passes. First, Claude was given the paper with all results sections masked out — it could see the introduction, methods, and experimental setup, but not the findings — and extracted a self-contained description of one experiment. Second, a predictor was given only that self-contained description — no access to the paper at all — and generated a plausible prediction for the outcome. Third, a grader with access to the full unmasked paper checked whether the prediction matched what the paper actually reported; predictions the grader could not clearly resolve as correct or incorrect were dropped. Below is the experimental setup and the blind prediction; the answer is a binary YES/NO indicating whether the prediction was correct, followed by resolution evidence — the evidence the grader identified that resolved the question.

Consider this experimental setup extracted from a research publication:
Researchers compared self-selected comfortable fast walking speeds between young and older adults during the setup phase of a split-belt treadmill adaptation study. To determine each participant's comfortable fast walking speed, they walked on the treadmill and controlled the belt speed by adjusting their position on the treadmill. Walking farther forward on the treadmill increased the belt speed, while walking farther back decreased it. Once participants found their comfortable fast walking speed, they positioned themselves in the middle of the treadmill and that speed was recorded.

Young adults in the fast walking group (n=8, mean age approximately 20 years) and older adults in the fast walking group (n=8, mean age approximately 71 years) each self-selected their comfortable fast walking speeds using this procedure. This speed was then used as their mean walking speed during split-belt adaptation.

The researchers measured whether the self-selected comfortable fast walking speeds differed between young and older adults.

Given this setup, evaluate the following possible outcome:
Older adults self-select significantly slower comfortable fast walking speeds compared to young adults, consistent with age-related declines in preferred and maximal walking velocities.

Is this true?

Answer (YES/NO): NO